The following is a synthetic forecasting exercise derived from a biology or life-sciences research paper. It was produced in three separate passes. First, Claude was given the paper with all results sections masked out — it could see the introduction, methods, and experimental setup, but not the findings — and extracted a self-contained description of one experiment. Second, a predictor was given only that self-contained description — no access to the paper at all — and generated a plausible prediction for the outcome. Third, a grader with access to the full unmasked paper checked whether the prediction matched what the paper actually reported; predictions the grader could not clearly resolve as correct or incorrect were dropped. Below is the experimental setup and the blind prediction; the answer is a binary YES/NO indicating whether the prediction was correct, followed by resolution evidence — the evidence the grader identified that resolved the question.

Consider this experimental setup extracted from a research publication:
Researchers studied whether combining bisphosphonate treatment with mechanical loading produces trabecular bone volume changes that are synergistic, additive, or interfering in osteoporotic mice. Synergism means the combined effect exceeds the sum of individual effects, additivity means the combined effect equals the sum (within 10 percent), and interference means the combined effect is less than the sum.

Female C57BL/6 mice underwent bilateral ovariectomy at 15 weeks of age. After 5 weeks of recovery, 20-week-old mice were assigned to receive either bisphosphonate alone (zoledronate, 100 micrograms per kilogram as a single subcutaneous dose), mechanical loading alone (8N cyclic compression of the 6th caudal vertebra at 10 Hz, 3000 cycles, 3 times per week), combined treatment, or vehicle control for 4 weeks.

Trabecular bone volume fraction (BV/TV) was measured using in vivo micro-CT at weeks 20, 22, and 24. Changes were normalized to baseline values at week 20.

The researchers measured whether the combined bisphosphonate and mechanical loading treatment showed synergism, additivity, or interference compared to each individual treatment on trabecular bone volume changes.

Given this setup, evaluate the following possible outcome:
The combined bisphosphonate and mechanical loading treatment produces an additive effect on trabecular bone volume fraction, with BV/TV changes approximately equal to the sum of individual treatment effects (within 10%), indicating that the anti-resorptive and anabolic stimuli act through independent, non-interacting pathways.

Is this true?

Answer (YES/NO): NO